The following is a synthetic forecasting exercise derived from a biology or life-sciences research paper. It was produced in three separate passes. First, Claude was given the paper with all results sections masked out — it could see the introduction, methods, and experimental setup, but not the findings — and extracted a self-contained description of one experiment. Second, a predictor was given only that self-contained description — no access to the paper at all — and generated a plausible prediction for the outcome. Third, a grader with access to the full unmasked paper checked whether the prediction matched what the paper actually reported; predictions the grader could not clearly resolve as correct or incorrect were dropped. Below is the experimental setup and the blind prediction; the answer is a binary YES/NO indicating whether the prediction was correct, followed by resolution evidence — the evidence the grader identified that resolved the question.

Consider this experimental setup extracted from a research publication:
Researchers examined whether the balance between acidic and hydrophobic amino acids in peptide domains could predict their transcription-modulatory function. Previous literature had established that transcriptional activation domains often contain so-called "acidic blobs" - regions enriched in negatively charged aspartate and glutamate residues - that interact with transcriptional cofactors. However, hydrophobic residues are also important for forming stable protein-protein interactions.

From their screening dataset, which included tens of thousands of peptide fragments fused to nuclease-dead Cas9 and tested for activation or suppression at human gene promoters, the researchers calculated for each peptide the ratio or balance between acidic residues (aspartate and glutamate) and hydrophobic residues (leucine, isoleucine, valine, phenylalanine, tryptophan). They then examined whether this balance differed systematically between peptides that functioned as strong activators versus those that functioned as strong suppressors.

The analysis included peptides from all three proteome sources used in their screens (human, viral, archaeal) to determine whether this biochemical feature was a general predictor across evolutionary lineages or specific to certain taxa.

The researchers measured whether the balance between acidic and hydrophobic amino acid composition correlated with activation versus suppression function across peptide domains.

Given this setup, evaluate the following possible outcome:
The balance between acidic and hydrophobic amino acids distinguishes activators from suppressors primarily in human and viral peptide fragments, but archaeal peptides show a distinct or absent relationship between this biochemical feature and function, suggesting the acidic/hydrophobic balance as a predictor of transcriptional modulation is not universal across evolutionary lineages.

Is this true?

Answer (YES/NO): NO